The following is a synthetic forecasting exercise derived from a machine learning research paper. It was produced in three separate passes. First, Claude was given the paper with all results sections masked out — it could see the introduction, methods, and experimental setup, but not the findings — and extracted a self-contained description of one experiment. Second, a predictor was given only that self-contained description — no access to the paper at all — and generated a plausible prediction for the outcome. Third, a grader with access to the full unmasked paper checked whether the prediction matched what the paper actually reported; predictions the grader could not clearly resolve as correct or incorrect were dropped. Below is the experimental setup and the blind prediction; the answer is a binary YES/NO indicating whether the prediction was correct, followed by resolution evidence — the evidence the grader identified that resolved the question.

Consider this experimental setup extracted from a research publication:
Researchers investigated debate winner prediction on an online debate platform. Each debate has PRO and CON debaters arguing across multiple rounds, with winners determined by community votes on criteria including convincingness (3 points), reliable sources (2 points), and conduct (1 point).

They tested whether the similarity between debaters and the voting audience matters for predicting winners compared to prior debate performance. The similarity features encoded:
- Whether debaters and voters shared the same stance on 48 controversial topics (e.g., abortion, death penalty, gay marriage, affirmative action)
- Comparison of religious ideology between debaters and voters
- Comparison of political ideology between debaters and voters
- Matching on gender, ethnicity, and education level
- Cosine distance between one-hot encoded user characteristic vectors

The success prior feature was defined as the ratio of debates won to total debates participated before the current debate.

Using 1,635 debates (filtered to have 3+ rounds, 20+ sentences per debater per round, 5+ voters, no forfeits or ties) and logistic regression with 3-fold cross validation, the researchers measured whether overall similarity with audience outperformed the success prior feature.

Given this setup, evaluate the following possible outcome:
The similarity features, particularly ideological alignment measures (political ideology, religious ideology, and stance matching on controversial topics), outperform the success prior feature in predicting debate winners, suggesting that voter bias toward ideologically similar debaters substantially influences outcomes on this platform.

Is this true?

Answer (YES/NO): NO